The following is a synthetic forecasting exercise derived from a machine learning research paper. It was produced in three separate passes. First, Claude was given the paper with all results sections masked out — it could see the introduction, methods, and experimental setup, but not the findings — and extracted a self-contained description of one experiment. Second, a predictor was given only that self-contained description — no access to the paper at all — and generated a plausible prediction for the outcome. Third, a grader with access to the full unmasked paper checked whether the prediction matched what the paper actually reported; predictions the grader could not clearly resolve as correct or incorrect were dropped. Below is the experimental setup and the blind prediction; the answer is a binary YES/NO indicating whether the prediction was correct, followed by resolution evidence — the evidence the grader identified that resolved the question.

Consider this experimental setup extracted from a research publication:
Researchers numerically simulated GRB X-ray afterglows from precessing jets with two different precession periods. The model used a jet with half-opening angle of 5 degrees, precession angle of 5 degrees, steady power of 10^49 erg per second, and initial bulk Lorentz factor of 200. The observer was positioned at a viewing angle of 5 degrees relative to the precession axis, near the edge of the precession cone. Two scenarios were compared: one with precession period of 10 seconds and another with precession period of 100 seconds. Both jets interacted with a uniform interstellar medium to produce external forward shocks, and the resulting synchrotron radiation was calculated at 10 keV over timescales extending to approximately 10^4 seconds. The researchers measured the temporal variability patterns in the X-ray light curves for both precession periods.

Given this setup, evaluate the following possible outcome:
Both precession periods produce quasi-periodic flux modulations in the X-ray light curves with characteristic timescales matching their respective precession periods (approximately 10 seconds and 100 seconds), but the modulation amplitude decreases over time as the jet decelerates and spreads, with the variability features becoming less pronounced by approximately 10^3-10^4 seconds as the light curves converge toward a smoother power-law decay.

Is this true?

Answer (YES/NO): NO